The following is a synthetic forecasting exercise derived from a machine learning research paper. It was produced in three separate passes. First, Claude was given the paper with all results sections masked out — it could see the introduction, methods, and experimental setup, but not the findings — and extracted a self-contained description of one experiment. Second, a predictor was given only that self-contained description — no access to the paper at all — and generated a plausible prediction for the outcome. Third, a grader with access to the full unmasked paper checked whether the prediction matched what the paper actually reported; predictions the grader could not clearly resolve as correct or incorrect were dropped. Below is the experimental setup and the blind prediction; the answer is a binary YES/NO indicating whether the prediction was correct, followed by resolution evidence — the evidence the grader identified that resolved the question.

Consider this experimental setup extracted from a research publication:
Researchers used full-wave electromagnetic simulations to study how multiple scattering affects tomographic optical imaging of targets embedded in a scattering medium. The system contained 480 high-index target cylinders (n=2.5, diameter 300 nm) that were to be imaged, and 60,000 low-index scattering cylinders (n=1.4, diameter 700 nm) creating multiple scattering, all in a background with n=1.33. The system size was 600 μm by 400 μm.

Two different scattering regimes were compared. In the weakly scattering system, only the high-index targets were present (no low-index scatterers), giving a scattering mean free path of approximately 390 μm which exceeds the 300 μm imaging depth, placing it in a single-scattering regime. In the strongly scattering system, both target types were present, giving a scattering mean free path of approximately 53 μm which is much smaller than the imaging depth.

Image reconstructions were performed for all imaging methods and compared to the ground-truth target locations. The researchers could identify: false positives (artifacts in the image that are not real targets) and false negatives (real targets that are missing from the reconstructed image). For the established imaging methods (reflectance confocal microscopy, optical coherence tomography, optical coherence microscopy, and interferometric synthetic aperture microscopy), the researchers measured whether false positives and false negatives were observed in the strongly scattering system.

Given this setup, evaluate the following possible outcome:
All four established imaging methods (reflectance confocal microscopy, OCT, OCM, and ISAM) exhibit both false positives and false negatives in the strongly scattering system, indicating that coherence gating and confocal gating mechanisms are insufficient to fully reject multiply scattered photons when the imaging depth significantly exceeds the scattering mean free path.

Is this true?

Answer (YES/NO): YES